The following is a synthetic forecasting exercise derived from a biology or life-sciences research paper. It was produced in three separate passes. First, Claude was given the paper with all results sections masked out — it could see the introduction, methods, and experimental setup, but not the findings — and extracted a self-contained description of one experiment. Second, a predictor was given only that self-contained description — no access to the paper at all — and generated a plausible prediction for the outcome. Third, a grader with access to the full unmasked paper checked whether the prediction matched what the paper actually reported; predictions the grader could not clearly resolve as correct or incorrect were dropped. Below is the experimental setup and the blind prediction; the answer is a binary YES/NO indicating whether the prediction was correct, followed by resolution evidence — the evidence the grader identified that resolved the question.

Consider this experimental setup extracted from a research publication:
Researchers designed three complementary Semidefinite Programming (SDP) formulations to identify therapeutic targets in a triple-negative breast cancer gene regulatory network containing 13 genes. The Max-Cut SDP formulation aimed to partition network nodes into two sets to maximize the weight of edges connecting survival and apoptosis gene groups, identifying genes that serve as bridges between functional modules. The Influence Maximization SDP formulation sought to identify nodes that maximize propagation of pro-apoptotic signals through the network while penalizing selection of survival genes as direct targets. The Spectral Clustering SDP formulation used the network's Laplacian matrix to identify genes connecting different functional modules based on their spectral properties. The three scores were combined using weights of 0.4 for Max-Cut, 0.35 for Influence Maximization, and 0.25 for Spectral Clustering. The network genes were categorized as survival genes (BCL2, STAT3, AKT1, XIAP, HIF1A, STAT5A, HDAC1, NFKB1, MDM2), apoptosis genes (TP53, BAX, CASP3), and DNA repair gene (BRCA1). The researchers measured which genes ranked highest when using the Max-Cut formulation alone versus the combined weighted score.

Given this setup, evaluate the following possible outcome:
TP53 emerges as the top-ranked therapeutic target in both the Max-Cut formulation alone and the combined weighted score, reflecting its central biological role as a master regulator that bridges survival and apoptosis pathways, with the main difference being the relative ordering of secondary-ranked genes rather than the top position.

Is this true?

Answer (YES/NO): NO